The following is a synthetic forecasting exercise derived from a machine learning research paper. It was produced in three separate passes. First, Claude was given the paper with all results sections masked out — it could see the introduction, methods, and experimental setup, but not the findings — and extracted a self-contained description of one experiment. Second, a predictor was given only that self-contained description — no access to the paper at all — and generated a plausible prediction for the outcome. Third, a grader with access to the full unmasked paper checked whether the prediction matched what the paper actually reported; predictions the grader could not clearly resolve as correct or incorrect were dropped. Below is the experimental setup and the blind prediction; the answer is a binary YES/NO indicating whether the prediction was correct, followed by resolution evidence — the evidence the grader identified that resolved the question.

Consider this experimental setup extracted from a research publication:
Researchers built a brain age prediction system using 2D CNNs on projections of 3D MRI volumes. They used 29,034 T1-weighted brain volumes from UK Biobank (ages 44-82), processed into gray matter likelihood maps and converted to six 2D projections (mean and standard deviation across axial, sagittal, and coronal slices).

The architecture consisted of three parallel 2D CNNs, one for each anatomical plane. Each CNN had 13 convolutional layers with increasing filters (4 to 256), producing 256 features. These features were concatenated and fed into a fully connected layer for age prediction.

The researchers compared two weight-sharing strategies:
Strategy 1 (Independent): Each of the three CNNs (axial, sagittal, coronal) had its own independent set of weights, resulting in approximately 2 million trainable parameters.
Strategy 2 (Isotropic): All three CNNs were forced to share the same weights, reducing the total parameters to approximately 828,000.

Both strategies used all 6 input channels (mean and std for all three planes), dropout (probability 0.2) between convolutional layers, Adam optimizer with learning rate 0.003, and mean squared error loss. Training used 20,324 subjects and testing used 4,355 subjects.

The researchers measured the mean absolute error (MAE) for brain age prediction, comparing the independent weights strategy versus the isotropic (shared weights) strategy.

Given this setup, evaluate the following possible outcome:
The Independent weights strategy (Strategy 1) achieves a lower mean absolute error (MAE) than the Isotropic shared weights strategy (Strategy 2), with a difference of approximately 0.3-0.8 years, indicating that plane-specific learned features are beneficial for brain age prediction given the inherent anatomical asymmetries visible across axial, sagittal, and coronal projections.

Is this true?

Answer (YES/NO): NO